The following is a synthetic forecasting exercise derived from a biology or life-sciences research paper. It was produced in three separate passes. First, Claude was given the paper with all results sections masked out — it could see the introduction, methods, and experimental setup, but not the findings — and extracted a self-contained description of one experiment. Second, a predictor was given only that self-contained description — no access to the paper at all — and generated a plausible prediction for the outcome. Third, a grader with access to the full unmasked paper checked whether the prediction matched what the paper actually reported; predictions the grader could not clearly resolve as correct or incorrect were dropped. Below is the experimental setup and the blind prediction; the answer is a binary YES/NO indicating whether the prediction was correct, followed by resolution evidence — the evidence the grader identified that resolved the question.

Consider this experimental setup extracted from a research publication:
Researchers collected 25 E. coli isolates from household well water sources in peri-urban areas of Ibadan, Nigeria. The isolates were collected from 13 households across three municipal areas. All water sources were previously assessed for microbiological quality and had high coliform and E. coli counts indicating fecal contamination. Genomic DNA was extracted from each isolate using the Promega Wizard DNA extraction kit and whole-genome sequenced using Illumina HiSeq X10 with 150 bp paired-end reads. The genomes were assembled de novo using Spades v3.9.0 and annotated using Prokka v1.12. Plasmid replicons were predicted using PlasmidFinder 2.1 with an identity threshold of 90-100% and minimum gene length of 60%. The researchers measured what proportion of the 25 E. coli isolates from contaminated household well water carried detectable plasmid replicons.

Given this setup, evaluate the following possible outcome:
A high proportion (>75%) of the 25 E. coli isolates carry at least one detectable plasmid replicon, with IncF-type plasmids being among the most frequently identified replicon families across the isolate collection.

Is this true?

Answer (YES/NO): NO